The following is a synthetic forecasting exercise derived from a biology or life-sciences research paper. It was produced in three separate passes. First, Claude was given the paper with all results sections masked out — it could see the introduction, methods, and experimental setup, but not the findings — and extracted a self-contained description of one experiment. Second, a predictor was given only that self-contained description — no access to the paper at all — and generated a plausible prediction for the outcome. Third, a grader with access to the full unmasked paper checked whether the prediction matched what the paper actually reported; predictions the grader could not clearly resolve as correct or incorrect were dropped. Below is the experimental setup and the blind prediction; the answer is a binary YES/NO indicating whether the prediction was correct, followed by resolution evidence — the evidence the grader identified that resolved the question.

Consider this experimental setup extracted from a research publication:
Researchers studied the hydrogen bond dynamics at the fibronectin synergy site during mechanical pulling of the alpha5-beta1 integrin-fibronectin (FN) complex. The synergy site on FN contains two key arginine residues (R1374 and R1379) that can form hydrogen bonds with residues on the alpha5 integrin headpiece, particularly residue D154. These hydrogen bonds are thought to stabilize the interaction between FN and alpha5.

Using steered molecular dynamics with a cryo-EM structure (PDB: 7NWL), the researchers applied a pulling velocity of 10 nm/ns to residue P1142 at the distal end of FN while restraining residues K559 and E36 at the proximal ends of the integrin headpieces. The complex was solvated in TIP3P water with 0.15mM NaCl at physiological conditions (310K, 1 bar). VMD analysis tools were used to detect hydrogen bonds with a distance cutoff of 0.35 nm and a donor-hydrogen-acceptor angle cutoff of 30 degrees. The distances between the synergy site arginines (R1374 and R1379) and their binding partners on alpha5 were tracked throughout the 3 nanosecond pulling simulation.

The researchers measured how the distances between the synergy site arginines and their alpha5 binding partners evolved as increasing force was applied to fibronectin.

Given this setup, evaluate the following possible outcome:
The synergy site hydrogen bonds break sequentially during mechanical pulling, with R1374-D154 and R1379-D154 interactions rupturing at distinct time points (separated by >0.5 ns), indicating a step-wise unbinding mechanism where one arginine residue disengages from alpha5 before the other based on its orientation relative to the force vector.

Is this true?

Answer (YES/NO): NO